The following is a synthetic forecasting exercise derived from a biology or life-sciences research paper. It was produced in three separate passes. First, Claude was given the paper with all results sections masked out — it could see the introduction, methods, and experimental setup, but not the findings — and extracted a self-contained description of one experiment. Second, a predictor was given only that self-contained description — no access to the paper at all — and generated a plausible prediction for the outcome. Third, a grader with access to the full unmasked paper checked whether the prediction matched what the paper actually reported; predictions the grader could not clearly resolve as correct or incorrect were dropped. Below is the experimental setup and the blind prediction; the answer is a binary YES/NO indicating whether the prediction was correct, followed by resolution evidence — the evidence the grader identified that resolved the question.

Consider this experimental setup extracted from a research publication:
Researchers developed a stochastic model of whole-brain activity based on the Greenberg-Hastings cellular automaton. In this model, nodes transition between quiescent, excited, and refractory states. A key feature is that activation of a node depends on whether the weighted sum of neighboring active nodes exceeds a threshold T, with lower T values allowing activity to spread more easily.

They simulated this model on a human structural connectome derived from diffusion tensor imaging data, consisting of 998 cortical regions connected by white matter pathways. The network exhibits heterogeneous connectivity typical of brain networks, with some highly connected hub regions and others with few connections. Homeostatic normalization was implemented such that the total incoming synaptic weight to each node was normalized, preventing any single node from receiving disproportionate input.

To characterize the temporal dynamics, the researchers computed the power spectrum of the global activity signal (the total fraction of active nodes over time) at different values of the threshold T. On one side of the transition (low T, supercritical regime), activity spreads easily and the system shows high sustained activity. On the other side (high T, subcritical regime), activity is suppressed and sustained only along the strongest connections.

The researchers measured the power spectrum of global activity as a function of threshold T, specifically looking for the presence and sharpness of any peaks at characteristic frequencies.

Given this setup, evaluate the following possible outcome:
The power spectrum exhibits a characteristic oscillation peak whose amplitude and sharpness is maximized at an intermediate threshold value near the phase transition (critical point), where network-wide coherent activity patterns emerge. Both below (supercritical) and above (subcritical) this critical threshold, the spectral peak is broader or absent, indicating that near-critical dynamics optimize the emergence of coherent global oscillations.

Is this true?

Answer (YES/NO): YES